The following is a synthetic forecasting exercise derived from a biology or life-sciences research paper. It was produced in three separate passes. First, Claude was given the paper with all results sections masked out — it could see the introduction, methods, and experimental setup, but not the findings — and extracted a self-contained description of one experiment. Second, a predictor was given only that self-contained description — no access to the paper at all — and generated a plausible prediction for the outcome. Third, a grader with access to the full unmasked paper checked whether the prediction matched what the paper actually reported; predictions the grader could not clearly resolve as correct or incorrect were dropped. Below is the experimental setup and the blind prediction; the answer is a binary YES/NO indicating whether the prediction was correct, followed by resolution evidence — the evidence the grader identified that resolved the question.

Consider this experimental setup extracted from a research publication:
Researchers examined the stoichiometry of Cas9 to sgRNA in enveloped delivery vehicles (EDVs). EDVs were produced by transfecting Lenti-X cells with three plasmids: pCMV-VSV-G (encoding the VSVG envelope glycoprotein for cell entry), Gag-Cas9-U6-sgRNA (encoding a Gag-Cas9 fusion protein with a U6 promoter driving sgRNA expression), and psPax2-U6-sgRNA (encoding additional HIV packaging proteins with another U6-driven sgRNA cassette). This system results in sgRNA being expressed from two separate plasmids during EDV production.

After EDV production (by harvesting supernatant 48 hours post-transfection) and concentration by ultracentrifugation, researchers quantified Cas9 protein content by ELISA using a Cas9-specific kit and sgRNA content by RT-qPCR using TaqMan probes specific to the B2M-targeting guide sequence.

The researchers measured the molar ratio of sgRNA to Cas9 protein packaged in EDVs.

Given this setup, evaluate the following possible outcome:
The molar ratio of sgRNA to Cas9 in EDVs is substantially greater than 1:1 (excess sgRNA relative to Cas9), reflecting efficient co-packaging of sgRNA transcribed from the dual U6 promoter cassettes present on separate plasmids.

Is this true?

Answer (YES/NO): NO